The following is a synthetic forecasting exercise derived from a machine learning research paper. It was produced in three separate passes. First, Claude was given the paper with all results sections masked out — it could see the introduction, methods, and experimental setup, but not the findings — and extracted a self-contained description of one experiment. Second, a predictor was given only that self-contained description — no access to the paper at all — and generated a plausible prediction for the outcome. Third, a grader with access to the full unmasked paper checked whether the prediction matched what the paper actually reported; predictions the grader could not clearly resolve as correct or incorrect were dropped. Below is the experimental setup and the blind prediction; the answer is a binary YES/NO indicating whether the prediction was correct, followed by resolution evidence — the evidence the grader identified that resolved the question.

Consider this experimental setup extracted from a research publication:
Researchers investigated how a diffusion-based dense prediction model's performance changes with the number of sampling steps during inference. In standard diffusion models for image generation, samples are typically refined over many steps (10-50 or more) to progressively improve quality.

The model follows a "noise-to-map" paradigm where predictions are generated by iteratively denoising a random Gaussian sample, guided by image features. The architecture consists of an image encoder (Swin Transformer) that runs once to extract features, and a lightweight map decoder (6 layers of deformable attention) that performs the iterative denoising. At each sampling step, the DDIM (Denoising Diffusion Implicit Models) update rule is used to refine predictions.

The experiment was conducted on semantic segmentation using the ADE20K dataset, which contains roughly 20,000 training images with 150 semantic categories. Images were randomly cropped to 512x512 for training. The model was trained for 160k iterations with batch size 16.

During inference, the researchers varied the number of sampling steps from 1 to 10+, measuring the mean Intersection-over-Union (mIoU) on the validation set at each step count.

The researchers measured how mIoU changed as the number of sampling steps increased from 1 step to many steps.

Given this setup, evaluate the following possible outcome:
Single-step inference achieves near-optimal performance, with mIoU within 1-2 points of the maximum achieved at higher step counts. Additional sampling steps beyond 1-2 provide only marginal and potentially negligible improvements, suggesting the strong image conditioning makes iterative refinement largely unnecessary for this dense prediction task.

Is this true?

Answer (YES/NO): YES